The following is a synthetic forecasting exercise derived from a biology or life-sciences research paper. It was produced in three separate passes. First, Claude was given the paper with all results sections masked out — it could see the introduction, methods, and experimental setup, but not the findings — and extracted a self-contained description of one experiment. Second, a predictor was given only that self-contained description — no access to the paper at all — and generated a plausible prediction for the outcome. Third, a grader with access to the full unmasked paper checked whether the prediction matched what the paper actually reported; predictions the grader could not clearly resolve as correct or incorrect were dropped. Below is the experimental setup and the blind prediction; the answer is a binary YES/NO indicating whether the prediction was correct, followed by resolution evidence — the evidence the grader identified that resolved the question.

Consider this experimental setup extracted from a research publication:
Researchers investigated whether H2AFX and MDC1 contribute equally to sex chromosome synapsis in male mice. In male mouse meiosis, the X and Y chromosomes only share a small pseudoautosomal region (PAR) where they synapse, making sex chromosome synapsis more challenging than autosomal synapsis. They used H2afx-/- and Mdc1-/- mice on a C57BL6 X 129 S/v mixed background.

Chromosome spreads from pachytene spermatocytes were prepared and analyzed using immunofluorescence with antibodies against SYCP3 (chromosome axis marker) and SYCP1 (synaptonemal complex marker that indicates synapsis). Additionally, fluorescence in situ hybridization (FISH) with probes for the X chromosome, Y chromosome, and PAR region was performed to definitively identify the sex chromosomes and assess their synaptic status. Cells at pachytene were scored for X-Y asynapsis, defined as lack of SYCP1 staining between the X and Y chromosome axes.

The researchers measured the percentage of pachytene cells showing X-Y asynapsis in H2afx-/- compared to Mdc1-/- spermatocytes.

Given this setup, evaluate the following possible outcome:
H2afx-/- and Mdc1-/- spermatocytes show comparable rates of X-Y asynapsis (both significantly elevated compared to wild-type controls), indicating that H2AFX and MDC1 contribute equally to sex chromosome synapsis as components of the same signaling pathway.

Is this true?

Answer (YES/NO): NO